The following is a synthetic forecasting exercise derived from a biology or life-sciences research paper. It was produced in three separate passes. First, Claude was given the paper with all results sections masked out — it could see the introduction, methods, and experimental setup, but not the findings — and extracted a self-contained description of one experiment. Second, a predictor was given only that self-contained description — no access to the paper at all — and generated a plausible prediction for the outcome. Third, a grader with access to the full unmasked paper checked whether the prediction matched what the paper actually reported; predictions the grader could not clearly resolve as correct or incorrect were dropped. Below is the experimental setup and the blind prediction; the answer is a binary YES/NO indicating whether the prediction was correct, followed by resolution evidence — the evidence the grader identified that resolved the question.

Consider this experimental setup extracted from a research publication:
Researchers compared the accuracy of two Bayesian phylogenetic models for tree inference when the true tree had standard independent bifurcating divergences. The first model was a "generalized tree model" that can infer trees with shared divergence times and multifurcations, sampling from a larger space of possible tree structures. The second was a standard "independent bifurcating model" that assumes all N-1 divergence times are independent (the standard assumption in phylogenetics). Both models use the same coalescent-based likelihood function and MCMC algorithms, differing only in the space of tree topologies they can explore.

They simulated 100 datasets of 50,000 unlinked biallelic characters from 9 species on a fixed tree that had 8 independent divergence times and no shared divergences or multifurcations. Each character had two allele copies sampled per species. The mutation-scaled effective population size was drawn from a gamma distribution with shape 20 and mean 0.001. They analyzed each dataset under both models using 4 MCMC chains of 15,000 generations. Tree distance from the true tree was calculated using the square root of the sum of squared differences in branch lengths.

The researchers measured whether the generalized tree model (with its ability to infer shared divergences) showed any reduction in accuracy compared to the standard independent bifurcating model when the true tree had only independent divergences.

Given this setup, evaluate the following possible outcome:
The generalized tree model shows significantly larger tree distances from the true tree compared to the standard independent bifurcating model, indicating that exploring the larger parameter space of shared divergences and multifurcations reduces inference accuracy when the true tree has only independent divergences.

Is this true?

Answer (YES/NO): NO